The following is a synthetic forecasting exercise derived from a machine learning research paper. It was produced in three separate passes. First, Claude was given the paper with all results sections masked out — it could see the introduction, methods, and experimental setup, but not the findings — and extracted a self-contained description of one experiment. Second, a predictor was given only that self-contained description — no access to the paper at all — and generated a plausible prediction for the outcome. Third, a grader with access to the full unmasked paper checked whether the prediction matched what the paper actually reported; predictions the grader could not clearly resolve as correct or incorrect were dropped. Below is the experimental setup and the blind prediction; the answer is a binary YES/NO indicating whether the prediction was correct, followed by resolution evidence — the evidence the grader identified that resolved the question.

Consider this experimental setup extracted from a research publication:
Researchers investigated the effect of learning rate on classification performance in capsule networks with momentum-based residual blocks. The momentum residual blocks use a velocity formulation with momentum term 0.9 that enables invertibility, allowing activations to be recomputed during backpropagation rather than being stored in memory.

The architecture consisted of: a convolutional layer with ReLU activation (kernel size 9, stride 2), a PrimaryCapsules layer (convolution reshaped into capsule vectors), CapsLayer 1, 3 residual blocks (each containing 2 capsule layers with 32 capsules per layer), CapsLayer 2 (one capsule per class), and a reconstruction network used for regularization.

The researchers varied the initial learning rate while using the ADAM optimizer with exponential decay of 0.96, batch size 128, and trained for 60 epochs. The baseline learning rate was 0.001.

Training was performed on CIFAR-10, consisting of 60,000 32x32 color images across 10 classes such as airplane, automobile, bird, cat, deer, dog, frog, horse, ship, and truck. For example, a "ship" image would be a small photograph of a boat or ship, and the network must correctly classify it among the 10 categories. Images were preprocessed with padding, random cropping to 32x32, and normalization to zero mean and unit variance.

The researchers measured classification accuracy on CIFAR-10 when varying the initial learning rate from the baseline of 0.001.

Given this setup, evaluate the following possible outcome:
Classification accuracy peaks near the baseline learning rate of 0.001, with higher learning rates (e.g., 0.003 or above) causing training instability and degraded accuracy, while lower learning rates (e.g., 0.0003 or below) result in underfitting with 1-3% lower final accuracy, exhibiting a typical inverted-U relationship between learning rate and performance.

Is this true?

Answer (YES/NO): NO